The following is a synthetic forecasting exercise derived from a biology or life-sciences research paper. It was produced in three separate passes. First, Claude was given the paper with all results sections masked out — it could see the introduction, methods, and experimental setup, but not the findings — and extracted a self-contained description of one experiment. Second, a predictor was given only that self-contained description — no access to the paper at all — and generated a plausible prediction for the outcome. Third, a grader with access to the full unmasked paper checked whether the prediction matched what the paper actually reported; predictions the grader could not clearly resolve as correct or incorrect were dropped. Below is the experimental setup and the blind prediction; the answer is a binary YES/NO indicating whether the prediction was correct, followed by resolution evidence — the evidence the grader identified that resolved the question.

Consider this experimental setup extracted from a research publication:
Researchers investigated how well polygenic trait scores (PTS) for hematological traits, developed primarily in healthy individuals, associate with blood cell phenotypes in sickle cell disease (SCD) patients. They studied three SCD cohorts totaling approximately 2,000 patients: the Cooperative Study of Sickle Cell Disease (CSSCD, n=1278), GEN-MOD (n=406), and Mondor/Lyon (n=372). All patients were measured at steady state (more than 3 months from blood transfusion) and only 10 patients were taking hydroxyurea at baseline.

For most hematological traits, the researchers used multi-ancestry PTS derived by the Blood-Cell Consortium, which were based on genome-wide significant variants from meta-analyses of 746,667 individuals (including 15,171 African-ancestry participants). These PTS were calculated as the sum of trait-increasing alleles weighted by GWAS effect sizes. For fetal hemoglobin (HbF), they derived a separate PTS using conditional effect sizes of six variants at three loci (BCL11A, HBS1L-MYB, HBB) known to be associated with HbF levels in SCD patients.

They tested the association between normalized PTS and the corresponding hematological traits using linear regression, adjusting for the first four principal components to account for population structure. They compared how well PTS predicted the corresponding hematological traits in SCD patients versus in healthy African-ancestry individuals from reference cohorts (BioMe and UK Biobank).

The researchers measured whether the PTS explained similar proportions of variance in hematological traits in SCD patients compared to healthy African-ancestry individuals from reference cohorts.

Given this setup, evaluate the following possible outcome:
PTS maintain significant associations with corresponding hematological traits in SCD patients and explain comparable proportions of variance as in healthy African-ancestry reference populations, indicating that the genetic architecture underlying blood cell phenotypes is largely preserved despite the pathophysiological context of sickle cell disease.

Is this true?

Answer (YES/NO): NO